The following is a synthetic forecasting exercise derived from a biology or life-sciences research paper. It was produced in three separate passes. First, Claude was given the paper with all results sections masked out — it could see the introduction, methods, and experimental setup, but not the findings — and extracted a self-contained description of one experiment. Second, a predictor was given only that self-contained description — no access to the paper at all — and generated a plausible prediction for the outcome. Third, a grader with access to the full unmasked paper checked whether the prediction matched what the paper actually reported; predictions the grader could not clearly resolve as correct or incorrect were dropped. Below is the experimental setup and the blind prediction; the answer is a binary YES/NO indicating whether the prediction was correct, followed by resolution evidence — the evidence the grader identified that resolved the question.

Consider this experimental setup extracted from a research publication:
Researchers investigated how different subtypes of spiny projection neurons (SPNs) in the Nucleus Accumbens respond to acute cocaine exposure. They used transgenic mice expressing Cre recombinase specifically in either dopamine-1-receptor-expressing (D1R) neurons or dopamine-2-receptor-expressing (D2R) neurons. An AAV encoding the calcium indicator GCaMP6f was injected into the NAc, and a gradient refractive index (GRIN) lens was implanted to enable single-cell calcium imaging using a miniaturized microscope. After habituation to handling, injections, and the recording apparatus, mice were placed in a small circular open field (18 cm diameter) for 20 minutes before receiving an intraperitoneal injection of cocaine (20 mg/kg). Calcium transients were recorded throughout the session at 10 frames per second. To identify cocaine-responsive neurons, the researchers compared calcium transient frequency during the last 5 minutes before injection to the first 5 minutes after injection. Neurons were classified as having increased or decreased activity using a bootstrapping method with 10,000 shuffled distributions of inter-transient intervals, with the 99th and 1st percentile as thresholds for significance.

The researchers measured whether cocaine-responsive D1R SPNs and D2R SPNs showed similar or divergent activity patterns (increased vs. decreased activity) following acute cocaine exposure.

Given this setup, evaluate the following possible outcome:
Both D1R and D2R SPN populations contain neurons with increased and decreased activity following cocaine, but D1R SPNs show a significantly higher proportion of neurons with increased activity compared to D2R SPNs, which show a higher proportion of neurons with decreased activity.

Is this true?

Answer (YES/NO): YES